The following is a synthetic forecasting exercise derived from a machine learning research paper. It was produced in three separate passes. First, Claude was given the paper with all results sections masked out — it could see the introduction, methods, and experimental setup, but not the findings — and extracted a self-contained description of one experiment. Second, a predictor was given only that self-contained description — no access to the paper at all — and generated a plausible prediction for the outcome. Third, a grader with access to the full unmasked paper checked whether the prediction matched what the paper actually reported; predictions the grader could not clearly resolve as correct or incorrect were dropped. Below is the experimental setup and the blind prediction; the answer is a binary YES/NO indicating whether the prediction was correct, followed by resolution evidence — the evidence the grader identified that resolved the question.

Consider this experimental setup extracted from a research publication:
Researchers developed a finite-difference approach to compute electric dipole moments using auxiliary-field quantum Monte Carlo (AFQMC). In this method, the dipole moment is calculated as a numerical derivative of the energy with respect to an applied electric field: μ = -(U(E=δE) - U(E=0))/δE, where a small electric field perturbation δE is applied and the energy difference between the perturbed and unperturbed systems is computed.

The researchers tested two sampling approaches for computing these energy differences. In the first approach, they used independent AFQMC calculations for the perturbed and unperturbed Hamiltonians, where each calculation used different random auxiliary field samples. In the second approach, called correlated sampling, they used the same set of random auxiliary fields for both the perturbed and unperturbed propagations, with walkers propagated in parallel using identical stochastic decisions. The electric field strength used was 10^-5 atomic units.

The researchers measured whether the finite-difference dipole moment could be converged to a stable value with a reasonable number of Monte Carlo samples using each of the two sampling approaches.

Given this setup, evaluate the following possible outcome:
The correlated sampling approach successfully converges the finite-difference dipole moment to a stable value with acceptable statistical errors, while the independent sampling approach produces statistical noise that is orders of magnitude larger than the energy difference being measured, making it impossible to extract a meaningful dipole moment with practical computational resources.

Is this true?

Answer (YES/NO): YES